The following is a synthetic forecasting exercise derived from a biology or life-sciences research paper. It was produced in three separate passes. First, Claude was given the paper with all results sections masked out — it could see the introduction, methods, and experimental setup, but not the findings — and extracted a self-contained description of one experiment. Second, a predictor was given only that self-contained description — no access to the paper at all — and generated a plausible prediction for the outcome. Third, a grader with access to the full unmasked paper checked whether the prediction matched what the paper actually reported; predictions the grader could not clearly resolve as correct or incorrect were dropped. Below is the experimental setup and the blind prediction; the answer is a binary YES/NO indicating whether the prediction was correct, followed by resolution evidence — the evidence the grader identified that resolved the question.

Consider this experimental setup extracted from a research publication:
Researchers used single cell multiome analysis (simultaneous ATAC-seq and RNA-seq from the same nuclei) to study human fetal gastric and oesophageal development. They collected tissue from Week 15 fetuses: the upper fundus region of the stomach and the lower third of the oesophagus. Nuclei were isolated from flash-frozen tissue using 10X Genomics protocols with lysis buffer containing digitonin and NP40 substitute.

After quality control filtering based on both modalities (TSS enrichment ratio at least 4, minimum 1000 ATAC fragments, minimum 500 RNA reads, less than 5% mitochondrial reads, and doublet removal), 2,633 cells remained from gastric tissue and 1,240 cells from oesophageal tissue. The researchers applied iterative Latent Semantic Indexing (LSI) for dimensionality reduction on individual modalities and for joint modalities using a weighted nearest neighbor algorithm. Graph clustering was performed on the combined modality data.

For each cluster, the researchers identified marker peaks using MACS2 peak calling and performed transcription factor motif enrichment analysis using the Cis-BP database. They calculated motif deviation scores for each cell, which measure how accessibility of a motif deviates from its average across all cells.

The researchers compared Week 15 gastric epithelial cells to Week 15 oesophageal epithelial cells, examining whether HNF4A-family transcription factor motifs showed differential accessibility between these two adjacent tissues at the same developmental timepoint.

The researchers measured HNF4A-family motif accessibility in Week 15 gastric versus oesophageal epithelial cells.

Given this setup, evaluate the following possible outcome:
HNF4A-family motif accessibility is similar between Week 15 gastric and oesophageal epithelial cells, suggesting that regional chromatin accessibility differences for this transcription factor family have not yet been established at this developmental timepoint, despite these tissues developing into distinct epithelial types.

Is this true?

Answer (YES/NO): NO